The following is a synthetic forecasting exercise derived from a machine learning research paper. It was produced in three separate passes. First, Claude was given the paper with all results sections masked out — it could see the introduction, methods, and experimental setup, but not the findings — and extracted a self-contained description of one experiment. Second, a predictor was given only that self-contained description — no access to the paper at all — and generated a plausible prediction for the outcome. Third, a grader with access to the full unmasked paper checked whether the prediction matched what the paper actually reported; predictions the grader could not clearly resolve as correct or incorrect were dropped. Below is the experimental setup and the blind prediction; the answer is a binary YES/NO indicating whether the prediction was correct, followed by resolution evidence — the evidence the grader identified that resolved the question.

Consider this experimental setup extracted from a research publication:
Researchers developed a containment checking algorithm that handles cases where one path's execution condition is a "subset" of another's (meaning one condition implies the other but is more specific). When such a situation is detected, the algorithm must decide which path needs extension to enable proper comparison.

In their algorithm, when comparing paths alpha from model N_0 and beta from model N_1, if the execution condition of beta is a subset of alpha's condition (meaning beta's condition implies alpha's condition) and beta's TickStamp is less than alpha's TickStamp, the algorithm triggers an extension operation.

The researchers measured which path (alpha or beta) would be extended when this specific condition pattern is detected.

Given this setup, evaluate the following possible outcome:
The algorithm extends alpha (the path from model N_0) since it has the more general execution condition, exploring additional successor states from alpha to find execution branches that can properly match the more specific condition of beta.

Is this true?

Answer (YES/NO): NO